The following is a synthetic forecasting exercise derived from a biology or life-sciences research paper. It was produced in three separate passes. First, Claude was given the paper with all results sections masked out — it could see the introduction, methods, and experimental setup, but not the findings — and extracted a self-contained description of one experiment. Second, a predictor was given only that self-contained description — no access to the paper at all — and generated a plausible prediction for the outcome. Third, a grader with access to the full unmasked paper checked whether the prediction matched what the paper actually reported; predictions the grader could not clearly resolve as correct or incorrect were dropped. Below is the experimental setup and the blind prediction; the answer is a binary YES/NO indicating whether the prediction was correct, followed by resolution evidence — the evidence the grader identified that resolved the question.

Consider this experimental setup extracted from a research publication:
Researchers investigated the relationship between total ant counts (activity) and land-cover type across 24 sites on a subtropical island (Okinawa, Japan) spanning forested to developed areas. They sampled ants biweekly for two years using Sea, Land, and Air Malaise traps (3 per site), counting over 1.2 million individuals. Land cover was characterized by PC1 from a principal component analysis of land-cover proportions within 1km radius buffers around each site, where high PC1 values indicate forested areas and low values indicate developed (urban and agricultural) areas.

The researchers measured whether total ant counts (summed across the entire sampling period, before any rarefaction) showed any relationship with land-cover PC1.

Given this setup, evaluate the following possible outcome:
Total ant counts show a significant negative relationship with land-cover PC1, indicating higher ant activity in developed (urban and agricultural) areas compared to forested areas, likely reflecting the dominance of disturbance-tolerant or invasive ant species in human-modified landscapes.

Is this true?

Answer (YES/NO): YES